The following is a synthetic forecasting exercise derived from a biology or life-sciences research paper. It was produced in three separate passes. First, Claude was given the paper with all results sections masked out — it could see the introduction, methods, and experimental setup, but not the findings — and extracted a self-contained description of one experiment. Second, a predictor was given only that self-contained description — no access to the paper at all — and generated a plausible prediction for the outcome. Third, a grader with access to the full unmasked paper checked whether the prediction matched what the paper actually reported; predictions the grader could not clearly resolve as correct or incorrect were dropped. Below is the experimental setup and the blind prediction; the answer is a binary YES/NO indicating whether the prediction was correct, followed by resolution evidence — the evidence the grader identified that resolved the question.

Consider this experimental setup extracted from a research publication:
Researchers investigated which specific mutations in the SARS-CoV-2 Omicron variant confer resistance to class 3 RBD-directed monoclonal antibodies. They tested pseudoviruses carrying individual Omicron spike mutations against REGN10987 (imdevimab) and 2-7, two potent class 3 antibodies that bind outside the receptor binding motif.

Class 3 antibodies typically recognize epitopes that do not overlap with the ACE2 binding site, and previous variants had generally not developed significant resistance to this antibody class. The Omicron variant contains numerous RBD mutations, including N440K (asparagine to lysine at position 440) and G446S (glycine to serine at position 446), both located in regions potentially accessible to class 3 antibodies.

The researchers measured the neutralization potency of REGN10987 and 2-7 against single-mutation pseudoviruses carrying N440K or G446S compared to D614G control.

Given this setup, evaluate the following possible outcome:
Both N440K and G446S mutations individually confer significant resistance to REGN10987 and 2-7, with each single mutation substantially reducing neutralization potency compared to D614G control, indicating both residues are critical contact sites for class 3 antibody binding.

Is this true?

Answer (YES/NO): YES